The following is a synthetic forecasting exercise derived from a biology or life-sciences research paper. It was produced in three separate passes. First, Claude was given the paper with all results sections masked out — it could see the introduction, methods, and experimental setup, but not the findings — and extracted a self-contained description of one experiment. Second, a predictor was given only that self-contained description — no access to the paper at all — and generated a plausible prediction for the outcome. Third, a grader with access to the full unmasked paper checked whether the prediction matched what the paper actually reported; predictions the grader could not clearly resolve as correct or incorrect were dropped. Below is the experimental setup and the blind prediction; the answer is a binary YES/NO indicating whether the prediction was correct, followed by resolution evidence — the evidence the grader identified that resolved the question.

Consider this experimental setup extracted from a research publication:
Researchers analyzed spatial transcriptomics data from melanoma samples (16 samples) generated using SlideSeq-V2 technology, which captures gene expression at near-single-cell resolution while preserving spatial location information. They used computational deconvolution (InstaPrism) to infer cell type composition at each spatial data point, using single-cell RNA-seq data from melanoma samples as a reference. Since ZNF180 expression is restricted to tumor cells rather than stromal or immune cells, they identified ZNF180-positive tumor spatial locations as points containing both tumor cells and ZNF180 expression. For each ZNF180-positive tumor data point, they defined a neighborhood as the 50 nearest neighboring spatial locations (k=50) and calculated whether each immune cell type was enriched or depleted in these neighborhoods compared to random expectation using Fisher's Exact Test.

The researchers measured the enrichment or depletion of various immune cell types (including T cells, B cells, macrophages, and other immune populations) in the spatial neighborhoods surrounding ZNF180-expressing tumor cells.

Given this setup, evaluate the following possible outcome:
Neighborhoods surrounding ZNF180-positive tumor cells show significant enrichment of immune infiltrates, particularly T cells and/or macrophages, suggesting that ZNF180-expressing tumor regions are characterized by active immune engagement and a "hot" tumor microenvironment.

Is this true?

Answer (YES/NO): NO